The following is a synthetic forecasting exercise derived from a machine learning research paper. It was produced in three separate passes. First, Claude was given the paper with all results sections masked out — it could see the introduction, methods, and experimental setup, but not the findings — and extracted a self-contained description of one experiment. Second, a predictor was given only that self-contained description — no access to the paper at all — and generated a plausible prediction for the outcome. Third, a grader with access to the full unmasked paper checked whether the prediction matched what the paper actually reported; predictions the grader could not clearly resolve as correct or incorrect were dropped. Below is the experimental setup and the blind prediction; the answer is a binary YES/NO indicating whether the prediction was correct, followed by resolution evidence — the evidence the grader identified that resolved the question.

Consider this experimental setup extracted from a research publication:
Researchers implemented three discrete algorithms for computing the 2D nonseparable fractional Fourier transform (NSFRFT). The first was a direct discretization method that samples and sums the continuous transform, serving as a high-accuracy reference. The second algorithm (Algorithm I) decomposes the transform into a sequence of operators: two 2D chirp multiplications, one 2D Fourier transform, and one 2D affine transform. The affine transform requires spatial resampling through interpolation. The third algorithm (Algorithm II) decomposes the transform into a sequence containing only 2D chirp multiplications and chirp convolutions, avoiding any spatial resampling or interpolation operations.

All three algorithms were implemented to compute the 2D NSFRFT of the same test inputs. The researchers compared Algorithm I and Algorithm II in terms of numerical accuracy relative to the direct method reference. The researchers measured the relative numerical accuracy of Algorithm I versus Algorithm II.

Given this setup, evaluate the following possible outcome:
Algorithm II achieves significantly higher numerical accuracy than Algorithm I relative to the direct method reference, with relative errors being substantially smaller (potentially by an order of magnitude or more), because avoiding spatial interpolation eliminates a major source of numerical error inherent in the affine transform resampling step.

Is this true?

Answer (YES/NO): YES